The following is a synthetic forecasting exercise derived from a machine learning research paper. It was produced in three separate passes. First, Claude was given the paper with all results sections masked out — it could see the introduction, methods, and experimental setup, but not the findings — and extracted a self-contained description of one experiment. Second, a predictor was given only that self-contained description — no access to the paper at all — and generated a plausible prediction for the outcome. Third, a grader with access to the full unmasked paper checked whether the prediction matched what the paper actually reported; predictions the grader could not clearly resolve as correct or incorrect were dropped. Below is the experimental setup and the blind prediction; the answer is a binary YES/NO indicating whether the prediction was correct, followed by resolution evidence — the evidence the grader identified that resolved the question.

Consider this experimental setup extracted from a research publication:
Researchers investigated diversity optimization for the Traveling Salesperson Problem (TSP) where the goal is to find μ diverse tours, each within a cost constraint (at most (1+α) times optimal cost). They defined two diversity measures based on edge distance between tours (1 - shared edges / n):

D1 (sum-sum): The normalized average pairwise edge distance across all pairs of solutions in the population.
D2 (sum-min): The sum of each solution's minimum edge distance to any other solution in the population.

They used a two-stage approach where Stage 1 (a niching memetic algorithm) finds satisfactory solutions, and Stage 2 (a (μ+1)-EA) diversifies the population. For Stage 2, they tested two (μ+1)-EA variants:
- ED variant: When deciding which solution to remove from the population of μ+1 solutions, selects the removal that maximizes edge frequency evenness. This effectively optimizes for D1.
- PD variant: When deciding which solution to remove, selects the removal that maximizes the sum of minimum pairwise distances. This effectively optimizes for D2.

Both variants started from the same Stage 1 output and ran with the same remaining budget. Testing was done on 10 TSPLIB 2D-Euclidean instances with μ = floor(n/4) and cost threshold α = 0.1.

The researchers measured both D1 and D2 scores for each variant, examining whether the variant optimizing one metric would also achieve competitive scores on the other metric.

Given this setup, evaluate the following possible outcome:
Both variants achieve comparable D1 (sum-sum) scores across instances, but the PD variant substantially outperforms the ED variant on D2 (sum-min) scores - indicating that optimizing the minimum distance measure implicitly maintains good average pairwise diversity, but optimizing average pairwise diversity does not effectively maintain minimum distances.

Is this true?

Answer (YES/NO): NO